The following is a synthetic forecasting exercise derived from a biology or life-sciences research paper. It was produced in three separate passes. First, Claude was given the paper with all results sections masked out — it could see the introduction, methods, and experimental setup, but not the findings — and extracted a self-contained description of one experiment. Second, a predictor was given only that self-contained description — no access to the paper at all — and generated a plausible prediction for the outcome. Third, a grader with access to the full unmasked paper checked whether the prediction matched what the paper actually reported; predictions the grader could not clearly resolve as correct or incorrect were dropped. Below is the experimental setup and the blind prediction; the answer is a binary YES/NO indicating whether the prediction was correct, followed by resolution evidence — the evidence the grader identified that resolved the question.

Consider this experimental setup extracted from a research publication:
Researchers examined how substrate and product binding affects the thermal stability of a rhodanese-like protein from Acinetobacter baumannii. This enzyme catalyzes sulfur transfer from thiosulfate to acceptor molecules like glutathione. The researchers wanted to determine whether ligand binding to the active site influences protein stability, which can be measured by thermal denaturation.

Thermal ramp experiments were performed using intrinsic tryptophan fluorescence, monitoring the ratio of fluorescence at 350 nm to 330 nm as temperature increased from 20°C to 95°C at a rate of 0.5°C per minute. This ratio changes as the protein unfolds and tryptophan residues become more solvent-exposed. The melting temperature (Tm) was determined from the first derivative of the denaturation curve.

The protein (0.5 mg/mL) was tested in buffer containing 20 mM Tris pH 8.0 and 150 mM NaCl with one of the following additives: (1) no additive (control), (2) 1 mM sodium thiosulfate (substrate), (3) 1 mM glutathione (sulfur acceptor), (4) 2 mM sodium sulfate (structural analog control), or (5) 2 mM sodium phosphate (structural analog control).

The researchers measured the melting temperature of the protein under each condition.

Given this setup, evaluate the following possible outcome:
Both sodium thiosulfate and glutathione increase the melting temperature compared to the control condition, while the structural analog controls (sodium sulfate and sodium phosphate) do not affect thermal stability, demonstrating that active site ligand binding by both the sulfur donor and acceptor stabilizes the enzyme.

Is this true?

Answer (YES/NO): NO